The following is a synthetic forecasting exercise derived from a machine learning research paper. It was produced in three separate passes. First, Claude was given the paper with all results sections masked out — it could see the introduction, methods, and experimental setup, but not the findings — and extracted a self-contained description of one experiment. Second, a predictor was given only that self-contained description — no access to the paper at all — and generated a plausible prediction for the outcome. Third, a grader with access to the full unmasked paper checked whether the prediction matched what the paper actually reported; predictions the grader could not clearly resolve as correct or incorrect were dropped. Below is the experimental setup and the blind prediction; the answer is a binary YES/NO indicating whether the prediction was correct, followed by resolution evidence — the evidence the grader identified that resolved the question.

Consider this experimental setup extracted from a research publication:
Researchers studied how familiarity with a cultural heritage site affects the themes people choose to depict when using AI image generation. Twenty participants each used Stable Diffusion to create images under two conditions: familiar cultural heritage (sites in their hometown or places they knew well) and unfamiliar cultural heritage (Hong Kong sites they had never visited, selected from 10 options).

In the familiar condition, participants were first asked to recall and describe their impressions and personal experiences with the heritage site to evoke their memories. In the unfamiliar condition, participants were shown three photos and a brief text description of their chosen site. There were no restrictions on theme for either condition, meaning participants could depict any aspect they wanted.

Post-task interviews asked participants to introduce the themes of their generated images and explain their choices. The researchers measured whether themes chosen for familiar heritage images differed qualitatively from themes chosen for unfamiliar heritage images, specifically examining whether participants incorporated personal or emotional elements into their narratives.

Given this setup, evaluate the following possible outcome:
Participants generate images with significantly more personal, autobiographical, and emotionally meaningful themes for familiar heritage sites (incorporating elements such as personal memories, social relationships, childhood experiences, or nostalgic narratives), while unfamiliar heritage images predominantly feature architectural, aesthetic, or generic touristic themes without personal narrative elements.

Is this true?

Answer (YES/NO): YES